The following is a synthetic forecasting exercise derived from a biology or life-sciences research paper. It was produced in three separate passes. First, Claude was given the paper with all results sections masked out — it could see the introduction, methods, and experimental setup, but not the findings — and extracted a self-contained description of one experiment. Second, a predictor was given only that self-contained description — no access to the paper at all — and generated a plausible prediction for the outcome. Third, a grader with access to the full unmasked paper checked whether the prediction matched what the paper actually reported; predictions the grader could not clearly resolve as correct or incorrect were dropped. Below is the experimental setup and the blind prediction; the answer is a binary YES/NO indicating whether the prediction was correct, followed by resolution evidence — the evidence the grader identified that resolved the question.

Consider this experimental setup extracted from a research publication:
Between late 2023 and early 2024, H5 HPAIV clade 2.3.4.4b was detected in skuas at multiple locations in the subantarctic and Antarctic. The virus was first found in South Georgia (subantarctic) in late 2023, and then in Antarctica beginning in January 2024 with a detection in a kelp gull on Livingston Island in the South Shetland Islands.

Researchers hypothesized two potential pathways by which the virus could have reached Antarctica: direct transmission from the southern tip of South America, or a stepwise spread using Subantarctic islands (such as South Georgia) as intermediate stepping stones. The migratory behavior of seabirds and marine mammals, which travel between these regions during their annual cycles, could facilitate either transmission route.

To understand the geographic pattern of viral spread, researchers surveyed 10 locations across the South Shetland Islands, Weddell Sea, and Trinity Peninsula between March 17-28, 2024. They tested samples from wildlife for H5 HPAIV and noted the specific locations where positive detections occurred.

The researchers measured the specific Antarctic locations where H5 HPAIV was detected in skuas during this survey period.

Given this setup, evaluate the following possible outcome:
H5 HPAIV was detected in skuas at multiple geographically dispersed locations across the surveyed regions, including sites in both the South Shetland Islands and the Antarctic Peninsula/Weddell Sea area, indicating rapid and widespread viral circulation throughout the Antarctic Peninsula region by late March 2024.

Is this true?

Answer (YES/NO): NO